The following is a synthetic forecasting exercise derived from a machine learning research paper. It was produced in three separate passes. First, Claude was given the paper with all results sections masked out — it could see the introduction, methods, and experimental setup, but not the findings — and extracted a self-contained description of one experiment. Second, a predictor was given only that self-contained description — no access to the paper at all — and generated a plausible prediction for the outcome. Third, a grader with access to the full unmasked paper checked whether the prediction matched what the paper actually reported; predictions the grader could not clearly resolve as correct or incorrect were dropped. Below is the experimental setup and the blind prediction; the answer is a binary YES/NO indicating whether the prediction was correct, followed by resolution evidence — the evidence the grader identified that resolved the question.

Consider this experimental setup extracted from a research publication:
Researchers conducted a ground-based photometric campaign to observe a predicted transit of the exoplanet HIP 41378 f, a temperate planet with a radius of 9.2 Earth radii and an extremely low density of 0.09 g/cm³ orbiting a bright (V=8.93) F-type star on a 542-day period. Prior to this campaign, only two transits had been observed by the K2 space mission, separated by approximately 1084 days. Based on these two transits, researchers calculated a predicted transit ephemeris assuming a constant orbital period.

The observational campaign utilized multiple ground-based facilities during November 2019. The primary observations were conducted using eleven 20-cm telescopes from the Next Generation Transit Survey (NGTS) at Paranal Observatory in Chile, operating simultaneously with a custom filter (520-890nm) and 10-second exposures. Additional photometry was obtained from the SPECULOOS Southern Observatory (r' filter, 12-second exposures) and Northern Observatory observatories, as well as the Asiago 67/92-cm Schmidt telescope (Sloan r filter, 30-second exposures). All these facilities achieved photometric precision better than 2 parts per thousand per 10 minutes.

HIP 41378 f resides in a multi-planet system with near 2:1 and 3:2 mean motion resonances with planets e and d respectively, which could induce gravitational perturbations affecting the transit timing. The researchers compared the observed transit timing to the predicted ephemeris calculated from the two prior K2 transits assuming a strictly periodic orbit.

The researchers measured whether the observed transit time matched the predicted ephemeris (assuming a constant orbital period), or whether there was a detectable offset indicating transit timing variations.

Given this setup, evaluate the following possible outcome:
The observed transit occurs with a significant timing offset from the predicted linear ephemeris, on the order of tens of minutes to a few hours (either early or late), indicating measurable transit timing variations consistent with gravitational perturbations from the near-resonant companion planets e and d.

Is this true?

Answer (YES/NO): YES